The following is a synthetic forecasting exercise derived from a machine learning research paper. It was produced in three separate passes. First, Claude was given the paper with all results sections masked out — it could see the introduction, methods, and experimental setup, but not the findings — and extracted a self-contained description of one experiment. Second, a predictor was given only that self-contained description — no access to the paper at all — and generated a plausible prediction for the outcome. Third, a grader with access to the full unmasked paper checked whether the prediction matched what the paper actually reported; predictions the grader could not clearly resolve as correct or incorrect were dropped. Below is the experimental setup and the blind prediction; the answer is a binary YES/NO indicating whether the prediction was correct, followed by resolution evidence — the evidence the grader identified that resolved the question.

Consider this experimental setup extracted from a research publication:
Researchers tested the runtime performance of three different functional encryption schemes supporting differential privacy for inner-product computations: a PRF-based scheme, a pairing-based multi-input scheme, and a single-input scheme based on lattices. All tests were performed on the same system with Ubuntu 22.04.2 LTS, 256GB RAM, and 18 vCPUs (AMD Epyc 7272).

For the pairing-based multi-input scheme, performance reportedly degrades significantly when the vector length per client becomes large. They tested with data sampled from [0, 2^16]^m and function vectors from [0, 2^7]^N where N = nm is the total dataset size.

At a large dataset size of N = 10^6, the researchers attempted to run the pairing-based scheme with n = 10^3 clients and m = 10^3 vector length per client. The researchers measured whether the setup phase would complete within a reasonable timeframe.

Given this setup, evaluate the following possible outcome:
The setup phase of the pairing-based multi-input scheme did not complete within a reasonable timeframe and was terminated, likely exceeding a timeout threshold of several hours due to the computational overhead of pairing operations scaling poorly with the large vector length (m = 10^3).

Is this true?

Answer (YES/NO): NO